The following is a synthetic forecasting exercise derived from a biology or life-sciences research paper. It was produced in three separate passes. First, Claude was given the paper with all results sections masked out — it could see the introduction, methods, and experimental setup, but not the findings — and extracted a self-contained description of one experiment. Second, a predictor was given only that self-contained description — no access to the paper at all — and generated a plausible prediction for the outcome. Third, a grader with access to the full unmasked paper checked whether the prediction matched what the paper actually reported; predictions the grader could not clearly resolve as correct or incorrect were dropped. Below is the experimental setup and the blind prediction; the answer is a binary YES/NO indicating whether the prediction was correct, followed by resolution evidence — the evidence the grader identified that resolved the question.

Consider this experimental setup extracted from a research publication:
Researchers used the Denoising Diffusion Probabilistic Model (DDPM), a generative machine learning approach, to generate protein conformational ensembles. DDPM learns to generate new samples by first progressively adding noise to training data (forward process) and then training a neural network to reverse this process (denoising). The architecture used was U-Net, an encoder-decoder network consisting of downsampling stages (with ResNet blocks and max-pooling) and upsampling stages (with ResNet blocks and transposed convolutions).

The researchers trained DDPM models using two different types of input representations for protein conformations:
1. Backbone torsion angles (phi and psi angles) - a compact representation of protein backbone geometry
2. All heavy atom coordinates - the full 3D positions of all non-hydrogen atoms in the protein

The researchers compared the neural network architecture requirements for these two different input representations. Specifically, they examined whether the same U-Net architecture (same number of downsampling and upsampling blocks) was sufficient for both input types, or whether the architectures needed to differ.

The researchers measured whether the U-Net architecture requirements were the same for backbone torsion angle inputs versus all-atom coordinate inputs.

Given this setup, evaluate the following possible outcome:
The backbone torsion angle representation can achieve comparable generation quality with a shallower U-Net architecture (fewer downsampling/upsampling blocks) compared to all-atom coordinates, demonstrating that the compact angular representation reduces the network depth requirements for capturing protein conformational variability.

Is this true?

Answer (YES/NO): YES